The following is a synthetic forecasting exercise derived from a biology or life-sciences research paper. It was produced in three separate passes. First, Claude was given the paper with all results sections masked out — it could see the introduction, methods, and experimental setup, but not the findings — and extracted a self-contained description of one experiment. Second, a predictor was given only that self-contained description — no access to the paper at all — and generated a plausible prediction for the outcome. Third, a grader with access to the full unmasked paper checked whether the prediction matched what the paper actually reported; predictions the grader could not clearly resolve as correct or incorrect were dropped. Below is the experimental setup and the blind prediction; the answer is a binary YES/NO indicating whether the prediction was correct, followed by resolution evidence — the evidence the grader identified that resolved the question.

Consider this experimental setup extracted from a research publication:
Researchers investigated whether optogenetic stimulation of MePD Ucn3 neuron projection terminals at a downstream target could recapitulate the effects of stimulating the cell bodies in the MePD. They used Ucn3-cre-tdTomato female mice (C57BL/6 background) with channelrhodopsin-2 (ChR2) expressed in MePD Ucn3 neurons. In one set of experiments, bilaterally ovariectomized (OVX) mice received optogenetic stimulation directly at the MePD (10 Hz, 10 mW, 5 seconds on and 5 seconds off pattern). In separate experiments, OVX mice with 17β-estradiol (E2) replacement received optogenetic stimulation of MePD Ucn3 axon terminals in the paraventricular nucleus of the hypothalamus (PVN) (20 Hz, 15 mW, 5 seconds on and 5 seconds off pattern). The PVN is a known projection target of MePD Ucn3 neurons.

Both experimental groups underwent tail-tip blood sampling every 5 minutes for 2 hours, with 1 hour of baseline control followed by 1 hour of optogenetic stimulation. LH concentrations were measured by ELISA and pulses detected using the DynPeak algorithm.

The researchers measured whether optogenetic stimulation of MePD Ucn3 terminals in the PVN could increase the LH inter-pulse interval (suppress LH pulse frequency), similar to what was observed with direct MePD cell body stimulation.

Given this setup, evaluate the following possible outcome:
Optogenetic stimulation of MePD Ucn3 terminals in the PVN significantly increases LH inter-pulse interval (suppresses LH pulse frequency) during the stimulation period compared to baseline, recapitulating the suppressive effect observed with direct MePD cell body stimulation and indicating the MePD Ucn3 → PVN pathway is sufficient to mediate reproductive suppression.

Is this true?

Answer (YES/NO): YES